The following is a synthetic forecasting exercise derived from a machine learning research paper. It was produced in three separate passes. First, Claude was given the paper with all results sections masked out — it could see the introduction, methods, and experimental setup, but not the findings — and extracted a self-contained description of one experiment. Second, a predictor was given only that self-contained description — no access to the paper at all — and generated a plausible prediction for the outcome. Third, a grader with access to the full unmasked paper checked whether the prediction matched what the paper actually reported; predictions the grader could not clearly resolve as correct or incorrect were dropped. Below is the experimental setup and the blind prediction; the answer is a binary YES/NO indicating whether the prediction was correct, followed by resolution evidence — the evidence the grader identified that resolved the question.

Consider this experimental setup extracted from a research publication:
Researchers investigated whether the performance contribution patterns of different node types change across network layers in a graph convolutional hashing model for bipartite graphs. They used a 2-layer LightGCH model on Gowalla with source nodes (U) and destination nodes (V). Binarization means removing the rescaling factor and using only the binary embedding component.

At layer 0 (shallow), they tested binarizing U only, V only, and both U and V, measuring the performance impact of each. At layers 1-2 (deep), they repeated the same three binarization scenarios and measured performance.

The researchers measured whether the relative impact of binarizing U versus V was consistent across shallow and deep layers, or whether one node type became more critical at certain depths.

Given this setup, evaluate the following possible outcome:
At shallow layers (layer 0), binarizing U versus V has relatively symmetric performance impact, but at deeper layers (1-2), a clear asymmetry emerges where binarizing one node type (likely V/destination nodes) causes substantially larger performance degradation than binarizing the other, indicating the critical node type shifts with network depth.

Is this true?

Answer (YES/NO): YES